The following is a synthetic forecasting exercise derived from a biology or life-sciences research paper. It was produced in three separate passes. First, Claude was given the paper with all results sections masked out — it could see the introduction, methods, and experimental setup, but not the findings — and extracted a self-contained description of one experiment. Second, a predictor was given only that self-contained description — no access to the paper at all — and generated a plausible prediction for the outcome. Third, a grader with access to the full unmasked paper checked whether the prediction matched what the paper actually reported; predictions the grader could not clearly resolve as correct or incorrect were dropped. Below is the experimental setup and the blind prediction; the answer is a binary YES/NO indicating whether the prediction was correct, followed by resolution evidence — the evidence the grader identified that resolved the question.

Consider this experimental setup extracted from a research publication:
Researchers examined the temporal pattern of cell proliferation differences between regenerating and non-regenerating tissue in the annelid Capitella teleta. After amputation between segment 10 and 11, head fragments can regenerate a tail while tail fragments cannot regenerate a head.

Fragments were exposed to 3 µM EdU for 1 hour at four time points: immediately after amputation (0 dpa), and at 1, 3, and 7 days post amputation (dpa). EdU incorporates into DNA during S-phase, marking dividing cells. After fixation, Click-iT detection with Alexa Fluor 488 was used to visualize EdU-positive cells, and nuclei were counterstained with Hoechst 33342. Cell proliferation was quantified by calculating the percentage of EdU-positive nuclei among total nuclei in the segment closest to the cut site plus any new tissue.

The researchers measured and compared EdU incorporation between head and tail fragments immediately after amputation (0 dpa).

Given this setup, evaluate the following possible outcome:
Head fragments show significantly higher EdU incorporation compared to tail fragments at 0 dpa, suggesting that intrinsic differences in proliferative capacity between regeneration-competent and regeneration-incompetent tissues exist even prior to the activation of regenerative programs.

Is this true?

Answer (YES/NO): NO